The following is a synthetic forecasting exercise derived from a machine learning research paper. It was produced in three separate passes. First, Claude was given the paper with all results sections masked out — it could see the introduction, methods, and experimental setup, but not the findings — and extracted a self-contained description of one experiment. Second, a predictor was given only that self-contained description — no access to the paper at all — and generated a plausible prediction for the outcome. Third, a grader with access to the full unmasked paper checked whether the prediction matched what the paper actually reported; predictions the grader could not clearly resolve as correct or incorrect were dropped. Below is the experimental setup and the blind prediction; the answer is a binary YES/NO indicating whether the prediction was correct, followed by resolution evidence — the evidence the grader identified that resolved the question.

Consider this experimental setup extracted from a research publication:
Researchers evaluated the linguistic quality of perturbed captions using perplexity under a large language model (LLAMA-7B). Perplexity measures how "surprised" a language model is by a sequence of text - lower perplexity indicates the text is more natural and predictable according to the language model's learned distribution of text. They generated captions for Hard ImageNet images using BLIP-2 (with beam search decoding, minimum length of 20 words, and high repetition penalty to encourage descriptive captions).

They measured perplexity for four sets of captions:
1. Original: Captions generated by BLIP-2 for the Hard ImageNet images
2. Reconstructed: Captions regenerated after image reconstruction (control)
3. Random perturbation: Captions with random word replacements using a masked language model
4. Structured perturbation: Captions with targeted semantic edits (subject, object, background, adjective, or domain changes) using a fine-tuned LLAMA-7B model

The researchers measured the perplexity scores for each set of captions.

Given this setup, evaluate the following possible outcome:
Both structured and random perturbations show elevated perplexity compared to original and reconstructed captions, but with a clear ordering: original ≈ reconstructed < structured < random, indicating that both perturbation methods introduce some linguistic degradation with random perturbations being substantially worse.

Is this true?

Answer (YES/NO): NO